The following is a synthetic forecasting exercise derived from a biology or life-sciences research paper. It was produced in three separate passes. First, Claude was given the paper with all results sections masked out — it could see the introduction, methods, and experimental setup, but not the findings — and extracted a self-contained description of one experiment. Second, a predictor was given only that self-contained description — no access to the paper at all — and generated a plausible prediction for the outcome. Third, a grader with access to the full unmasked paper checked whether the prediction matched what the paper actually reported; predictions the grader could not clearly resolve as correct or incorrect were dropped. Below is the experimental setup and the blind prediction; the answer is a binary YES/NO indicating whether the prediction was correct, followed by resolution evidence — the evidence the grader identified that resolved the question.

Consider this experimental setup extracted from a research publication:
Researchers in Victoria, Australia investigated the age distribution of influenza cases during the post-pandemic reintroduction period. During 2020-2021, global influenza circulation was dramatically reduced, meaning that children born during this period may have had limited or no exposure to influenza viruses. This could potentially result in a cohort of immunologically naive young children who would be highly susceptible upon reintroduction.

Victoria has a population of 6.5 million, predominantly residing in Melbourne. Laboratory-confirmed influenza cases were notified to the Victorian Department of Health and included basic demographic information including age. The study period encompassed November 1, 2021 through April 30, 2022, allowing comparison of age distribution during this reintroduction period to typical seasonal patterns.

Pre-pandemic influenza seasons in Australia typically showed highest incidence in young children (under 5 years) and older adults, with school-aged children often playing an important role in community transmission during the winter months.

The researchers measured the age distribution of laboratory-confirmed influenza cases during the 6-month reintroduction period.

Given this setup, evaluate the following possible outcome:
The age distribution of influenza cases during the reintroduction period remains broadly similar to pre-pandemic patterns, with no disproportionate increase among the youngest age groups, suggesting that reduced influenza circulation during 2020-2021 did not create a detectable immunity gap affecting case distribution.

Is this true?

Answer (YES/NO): NO